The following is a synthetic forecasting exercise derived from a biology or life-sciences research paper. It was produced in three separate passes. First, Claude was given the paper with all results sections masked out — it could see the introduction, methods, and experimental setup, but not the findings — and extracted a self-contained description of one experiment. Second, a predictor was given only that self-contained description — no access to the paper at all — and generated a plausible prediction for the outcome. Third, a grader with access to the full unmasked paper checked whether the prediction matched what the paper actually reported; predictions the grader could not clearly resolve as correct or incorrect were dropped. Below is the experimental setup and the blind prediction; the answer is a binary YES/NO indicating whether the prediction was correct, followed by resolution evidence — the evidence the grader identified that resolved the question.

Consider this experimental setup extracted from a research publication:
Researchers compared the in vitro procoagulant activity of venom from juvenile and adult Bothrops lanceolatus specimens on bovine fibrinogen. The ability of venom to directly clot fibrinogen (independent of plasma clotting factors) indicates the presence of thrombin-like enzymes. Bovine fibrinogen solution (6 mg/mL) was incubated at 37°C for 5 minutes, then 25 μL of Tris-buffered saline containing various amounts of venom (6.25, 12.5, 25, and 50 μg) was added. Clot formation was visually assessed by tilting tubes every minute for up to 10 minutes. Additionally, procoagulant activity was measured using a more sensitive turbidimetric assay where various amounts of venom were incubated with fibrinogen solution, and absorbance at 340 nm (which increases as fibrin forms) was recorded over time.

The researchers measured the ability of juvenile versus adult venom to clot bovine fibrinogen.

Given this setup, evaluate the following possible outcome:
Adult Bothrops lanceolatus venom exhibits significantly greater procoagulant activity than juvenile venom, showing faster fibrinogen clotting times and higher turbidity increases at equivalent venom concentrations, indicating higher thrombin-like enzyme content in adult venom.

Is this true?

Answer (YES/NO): YES